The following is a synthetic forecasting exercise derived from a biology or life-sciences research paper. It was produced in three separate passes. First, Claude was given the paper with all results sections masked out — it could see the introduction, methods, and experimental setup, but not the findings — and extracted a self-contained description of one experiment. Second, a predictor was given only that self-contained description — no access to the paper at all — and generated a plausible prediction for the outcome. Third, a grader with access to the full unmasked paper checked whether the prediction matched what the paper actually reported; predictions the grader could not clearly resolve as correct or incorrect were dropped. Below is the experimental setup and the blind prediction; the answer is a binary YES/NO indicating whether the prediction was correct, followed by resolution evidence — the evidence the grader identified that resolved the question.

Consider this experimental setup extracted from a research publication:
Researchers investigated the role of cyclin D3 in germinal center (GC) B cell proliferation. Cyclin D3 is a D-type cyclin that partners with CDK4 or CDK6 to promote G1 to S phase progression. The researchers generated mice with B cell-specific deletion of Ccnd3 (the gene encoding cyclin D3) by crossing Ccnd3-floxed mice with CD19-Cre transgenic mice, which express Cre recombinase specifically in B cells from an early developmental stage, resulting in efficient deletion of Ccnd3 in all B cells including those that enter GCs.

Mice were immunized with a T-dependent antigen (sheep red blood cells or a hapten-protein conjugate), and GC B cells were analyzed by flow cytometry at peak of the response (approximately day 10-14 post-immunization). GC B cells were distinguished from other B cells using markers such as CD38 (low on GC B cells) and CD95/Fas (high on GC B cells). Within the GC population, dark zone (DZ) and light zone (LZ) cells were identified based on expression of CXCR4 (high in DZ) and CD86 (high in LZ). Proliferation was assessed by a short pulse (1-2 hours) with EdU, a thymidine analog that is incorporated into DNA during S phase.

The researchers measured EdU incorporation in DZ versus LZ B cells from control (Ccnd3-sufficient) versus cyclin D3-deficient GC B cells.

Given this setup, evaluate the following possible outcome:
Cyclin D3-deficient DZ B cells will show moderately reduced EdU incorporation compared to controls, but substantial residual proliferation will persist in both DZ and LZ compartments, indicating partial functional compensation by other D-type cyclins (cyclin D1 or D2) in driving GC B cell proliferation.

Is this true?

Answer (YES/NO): NO